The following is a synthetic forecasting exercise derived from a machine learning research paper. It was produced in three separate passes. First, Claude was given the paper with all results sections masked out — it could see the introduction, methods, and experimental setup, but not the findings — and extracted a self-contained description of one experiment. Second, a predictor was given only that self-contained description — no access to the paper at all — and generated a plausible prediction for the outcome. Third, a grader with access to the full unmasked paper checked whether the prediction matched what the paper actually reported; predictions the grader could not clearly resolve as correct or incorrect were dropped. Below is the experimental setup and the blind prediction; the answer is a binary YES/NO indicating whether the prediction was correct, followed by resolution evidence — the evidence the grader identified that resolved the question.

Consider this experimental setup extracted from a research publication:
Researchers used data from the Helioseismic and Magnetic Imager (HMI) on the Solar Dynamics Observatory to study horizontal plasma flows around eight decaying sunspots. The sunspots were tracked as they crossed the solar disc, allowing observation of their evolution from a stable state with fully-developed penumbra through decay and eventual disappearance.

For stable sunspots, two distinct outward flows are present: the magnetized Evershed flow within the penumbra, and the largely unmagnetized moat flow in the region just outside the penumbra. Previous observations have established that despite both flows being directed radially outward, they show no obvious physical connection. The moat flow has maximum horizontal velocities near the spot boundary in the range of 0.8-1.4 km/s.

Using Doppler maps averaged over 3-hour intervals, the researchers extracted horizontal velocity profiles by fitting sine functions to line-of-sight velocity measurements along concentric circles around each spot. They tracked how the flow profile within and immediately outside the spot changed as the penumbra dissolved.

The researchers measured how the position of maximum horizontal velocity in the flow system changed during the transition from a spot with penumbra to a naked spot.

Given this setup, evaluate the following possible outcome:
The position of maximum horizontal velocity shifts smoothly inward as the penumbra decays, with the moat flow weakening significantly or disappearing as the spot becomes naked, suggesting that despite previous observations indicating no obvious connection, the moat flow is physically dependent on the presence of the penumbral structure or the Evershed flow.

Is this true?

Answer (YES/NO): NO